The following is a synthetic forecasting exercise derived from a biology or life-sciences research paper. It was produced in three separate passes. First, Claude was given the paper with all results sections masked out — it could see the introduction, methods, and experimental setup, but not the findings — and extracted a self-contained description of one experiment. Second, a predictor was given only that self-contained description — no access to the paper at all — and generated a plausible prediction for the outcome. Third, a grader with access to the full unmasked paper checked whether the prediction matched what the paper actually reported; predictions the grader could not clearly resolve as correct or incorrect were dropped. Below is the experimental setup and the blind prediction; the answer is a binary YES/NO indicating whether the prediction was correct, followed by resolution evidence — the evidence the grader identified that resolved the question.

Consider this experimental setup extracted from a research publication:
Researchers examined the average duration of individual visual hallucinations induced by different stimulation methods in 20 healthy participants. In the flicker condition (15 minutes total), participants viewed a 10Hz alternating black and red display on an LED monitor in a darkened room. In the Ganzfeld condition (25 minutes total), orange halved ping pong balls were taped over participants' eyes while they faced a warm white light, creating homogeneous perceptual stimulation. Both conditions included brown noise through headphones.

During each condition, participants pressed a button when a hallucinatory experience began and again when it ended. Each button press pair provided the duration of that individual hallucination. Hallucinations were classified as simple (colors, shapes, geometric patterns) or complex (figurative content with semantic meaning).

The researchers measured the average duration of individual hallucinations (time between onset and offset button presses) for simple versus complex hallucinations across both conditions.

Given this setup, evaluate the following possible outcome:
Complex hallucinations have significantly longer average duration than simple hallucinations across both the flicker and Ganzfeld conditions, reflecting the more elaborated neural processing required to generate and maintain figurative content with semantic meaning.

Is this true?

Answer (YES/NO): NO